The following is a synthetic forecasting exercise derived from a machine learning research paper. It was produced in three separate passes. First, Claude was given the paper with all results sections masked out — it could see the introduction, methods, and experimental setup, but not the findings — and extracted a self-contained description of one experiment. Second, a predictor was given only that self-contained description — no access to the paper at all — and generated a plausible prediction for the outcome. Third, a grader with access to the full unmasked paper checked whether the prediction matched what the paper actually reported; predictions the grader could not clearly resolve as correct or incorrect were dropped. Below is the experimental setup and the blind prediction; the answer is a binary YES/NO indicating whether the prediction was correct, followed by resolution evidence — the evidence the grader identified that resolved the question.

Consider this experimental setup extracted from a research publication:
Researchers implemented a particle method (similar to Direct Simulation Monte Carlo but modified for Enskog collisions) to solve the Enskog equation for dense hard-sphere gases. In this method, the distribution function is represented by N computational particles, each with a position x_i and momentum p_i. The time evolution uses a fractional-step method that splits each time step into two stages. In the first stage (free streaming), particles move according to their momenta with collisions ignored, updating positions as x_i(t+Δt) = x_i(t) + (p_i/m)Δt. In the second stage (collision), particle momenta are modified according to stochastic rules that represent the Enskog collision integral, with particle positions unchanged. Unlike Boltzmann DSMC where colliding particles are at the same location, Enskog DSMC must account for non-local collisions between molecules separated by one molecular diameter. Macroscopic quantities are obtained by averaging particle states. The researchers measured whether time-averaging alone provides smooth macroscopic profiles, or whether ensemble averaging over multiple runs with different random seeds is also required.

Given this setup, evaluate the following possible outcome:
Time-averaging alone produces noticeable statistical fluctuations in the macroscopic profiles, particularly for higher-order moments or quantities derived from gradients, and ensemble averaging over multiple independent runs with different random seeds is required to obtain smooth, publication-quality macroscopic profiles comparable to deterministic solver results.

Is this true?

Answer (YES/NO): YES